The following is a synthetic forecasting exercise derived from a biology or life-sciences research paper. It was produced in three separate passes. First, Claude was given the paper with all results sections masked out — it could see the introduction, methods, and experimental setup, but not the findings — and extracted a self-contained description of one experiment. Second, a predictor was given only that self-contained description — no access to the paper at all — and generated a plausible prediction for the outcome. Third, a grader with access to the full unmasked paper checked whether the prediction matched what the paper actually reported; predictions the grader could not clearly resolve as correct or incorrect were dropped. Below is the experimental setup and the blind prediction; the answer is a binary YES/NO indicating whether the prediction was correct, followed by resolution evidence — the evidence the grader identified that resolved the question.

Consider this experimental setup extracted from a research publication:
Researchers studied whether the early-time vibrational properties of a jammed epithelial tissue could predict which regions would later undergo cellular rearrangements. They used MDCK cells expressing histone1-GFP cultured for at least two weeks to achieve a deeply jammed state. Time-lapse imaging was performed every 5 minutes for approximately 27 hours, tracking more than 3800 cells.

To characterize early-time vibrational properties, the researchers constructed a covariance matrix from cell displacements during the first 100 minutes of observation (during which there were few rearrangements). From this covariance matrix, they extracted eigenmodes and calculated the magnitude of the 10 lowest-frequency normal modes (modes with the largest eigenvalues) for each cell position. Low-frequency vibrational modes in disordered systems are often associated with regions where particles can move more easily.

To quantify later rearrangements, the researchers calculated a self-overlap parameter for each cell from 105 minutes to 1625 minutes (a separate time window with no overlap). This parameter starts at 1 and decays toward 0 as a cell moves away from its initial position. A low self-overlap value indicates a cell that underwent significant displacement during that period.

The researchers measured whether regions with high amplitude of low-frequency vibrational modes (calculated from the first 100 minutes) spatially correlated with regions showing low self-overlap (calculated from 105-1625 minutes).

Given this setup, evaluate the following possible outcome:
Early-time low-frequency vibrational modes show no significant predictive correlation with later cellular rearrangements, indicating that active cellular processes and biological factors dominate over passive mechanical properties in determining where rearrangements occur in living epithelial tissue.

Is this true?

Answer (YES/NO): NO